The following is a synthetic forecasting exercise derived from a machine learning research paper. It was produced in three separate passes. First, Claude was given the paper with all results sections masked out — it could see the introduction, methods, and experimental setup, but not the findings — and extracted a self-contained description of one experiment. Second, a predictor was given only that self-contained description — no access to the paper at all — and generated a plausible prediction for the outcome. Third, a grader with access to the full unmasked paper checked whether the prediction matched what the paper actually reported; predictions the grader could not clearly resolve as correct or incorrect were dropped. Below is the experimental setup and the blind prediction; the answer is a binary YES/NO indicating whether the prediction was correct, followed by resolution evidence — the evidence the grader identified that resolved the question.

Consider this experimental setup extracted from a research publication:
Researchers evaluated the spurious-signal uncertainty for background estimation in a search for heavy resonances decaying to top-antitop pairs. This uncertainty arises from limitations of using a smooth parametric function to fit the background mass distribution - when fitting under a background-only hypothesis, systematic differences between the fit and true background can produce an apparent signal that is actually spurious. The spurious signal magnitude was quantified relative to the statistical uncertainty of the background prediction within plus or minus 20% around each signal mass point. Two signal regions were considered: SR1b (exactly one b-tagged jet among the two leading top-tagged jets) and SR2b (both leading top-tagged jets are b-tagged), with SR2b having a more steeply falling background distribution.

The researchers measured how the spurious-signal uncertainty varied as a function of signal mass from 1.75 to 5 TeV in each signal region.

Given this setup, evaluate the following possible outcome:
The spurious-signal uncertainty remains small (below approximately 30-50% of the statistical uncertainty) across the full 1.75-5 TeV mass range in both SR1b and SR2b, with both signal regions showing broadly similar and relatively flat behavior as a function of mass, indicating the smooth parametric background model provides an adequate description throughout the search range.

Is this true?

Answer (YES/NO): NO